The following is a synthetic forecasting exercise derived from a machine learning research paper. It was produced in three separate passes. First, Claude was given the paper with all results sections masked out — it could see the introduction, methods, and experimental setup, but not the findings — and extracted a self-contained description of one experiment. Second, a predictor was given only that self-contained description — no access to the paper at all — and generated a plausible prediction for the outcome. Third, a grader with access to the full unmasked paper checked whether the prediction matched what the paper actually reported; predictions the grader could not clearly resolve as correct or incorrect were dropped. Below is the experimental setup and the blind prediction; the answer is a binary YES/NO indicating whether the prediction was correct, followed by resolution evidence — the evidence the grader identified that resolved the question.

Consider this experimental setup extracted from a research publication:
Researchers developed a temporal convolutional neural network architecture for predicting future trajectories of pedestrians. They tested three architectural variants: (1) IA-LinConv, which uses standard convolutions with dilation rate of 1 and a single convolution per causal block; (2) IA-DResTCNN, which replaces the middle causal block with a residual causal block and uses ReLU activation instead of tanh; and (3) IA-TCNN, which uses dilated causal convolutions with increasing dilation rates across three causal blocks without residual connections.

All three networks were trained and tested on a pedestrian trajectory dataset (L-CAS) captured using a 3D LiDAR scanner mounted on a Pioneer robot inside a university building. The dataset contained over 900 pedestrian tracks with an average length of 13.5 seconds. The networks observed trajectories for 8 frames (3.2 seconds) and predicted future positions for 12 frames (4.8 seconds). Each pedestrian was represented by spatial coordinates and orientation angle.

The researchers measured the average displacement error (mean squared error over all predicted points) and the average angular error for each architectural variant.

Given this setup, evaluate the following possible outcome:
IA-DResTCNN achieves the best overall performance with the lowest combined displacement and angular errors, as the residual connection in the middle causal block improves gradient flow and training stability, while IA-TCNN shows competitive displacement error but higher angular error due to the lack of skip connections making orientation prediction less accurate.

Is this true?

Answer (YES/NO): NO